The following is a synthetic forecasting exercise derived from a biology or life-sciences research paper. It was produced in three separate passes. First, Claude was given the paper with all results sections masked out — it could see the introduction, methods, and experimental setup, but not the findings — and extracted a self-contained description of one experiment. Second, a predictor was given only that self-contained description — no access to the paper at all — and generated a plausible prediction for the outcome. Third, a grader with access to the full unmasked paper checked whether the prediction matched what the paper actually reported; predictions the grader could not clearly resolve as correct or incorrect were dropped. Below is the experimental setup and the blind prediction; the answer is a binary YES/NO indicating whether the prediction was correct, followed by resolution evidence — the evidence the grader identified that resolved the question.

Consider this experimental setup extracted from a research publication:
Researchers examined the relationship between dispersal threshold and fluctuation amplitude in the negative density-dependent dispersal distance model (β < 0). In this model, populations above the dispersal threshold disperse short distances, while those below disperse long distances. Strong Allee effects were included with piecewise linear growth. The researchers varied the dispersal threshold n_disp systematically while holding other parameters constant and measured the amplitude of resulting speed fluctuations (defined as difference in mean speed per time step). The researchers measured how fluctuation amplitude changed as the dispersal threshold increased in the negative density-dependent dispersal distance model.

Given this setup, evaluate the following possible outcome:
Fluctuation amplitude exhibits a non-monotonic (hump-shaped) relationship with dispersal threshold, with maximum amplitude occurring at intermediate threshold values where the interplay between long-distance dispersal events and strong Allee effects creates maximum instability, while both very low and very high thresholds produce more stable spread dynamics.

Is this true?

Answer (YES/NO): NO